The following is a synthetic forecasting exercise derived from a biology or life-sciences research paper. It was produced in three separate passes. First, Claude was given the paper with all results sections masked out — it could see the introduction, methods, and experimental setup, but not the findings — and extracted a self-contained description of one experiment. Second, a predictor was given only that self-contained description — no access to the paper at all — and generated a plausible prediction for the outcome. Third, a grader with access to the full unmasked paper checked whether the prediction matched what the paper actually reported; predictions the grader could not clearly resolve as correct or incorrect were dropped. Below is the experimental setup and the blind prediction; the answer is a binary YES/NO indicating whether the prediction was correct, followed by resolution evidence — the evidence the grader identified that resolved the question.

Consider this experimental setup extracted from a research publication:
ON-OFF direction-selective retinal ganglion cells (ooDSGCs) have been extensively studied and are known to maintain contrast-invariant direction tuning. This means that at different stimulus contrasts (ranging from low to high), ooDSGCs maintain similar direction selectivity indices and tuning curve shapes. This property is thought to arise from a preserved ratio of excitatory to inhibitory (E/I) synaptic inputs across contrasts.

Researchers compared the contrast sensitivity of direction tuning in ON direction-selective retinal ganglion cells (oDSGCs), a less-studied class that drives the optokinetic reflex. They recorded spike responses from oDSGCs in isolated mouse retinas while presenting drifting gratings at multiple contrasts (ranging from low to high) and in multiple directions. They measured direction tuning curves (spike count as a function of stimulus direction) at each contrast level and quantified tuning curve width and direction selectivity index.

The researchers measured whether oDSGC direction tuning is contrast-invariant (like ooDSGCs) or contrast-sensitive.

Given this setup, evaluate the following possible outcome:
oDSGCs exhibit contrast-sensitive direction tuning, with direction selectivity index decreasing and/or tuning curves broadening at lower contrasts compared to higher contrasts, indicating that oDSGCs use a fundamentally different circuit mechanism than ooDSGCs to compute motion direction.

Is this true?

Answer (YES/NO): NO